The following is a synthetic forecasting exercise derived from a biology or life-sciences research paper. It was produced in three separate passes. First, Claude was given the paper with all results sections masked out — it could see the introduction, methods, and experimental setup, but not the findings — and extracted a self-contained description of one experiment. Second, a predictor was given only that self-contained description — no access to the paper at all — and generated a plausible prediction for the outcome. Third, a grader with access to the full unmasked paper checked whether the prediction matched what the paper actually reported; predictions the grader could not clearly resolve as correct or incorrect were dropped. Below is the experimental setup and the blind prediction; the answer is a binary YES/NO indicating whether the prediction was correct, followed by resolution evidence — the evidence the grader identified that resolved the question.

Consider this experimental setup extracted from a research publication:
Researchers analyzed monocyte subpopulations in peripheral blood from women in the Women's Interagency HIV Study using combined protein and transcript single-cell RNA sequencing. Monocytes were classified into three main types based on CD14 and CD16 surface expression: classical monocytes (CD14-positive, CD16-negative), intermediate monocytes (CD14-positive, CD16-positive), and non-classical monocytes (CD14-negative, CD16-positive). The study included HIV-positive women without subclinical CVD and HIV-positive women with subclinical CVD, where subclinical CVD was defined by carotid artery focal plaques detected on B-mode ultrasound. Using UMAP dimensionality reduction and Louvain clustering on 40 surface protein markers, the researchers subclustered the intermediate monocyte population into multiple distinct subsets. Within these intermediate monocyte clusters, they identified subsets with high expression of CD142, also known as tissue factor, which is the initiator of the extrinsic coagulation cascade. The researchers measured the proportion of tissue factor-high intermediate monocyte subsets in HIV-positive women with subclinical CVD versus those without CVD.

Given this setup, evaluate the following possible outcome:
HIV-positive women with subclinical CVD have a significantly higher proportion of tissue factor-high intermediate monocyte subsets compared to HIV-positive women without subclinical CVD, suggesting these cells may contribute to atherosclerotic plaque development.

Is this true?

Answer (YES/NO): NO